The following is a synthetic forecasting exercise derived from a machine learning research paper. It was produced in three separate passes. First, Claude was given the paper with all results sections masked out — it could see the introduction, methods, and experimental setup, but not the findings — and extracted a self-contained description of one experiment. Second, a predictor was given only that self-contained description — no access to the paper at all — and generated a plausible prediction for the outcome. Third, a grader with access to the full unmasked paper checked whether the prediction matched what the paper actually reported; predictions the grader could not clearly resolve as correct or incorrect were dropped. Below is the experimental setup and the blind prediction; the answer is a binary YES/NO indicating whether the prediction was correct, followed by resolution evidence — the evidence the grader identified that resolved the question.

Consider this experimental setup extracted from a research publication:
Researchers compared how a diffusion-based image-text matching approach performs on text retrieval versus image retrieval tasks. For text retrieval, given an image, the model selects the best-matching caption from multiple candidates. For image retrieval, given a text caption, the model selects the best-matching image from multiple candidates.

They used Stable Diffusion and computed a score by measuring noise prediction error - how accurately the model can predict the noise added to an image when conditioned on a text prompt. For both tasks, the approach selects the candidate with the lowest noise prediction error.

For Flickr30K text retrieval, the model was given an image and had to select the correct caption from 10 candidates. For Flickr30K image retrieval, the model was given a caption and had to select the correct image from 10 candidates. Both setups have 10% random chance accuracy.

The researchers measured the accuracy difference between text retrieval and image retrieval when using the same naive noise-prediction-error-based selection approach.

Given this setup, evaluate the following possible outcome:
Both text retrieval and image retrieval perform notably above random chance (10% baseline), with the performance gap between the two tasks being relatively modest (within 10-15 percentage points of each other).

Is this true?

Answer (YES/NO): NO